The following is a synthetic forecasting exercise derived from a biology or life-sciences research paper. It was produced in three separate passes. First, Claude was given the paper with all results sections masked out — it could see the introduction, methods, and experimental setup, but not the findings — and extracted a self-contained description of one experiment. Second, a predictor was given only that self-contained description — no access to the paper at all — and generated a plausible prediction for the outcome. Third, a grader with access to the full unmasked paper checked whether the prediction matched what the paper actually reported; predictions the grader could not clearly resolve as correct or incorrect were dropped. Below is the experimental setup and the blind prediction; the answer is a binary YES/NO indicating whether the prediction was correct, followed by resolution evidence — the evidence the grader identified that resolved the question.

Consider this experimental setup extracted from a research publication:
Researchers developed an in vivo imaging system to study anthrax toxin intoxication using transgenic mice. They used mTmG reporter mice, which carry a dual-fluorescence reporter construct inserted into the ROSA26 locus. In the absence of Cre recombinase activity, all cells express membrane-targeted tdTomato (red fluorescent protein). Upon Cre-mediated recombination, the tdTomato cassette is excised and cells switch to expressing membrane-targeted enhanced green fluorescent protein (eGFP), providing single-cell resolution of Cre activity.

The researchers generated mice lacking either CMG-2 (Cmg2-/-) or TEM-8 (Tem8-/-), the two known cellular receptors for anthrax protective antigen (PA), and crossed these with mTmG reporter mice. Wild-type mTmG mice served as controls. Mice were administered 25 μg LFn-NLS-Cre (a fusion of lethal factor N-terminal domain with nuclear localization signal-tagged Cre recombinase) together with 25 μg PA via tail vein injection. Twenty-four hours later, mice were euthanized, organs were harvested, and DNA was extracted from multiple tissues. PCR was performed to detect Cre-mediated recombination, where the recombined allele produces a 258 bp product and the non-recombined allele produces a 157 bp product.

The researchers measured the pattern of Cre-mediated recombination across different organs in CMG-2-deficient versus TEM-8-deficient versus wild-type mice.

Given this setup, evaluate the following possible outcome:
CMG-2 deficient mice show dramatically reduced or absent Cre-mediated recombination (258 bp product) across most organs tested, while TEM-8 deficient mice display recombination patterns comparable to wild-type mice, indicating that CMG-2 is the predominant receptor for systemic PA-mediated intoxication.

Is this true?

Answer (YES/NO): NO